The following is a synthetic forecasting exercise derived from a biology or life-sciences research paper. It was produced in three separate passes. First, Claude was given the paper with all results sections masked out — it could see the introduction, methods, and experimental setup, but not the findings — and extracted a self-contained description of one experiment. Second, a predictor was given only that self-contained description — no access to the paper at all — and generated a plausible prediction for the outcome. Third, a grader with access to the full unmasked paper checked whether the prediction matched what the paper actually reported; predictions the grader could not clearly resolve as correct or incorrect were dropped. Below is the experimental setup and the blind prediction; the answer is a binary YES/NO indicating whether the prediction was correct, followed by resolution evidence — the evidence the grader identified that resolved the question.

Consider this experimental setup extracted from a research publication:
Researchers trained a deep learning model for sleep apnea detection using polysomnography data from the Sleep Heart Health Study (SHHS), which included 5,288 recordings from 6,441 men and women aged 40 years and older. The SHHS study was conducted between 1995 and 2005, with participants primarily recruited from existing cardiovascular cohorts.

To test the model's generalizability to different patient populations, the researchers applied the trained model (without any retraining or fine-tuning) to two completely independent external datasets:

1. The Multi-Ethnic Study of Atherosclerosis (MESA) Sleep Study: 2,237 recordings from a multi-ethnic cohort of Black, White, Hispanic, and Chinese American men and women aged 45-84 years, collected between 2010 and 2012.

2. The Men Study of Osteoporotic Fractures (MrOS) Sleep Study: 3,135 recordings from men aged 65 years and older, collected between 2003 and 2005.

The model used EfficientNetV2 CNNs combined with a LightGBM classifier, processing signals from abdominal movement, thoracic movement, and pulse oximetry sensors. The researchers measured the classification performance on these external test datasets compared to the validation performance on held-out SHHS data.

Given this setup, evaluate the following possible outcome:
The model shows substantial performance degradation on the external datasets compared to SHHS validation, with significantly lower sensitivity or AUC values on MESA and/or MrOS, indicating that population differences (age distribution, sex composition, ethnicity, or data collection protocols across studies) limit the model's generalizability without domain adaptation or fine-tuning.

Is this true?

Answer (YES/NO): NO